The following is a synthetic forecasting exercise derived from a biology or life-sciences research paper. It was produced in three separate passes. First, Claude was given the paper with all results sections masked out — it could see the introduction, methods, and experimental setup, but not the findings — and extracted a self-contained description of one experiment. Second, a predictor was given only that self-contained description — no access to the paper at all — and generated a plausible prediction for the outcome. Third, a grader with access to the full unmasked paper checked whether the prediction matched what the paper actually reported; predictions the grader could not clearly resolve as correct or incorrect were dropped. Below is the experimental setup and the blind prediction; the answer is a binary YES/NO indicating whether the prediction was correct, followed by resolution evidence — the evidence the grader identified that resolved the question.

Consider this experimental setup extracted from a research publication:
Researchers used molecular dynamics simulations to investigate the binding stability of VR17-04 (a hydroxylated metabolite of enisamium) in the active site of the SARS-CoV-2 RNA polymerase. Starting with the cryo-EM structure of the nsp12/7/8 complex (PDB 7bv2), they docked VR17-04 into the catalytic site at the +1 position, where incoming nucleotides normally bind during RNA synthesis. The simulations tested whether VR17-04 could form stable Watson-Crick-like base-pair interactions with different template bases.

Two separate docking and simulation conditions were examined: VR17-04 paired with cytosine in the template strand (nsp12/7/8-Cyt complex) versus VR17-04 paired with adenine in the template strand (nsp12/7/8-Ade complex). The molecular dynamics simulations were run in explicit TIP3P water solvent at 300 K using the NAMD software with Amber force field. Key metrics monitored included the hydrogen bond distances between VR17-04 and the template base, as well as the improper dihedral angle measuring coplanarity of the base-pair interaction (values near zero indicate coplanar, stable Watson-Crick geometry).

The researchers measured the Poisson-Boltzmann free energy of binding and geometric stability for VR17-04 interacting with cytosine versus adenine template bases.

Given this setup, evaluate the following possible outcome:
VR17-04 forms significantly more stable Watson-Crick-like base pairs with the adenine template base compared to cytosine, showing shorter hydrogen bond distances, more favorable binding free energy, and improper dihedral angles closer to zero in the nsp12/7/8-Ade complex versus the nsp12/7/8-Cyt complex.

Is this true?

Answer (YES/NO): NO